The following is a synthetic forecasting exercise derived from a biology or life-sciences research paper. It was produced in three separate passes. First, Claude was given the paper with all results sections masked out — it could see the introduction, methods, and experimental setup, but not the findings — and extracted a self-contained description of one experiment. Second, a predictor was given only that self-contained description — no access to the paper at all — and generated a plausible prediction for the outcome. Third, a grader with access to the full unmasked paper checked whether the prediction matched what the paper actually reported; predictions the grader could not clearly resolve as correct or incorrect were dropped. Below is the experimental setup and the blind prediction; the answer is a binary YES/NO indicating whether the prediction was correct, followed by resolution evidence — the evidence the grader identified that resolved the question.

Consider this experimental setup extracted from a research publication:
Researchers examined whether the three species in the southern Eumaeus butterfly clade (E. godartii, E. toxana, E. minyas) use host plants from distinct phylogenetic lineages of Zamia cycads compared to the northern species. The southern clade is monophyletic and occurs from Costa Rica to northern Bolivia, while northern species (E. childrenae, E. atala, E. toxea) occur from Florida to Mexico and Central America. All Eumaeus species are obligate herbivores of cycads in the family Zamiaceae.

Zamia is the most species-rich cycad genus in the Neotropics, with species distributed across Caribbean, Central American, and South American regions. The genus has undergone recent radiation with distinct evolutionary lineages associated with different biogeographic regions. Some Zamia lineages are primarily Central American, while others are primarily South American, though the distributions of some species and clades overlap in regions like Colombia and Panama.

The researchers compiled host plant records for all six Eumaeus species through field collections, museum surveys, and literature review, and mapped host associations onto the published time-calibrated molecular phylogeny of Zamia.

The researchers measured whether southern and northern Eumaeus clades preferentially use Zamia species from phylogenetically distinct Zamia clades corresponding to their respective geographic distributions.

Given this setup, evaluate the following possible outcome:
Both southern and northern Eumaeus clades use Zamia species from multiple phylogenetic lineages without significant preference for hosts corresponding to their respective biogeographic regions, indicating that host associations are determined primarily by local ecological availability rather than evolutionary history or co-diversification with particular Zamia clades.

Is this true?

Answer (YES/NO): NO